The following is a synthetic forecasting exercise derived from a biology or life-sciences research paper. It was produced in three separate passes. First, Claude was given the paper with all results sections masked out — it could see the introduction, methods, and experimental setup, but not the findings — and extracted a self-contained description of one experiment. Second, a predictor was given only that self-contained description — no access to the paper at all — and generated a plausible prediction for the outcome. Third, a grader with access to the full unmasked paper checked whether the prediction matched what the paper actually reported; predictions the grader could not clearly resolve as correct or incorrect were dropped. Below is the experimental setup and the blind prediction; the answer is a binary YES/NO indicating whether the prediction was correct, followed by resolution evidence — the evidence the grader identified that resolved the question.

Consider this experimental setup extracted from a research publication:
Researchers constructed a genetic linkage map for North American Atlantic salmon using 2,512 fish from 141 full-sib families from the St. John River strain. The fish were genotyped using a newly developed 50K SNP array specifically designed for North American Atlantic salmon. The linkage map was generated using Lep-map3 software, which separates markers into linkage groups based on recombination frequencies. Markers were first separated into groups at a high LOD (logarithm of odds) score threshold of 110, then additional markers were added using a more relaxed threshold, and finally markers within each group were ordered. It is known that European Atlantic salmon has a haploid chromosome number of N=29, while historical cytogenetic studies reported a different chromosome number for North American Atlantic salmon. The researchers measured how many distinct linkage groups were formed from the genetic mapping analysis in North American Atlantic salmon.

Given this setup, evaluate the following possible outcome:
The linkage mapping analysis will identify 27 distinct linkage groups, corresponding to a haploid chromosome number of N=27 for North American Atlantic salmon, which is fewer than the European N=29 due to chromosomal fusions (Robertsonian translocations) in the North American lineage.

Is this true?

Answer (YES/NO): YES